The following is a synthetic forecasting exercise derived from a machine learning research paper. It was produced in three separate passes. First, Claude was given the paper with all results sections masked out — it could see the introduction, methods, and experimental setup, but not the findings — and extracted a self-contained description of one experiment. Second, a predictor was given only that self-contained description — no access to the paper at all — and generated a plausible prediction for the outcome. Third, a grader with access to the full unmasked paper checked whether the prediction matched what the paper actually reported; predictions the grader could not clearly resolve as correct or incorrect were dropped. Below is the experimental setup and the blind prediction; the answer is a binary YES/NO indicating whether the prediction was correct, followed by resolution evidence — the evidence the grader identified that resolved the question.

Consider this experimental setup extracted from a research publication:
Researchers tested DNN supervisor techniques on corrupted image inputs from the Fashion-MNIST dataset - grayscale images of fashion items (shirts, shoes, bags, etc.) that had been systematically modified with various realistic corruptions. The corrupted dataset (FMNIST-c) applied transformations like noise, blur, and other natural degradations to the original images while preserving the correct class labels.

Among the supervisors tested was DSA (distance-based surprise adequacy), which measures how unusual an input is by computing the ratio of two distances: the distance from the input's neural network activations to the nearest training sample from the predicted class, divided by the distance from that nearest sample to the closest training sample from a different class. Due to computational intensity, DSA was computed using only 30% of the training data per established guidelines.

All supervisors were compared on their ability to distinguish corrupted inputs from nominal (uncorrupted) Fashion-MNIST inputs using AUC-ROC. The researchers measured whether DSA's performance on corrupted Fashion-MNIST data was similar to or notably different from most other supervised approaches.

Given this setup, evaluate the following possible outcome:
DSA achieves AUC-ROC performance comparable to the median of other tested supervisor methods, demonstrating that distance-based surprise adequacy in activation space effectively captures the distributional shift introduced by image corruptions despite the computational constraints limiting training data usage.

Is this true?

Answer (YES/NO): NO